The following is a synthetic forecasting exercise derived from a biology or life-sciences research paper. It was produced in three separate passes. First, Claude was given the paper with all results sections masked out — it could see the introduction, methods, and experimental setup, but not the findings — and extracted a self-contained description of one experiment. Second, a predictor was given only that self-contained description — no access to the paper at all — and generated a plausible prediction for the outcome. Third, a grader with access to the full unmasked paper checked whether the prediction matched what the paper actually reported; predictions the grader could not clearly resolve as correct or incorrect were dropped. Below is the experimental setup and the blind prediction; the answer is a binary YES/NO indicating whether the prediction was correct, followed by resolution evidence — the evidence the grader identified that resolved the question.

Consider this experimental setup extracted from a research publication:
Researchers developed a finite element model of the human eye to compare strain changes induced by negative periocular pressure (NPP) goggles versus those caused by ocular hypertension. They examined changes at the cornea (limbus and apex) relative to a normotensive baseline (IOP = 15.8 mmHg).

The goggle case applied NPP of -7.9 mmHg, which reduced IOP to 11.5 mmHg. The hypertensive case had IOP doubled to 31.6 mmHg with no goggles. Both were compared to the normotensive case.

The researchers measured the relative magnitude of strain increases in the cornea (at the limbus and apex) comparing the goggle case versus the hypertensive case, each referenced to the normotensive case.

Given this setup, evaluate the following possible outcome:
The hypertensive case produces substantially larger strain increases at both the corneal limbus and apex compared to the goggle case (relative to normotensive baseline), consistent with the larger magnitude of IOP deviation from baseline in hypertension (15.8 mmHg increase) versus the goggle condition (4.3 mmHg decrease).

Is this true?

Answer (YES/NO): YES